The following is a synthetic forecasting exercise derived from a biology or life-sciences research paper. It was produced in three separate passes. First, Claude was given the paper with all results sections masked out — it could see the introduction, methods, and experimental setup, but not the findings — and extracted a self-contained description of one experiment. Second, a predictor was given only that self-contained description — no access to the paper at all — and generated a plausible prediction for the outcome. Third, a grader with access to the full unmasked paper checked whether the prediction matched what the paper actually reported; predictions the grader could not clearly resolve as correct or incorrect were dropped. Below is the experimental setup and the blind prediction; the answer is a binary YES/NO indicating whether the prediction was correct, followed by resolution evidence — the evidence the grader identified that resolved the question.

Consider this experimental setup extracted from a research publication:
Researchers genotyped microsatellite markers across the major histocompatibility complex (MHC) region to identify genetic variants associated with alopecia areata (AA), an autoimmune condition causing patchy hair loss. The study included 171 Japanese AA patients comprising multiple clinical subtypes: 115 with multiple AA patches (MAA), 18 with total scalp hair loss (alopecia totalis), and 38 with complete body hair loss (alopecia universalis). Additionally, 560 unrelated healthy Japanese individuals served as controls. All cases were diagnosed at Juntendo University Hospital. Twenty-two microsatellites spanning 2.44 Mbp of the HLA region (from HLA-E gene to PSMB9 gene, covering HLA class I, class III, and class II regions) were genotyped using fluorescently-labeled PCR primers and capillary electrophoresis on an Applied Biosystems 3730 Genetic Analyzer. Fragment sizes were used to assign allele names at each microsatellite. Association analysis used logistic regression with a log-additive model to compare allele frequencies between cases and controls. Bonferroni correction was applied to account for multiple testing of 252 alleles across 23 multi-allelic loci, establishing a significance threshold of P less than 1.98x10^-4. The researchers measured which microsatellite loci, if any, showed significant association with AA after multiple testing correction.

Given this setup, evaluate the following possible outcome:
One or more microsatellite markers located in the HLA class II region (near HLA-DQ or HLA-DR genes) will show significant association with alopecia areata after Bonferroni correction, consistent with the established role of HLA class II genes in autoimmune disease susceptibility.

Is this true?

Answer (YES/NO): NO